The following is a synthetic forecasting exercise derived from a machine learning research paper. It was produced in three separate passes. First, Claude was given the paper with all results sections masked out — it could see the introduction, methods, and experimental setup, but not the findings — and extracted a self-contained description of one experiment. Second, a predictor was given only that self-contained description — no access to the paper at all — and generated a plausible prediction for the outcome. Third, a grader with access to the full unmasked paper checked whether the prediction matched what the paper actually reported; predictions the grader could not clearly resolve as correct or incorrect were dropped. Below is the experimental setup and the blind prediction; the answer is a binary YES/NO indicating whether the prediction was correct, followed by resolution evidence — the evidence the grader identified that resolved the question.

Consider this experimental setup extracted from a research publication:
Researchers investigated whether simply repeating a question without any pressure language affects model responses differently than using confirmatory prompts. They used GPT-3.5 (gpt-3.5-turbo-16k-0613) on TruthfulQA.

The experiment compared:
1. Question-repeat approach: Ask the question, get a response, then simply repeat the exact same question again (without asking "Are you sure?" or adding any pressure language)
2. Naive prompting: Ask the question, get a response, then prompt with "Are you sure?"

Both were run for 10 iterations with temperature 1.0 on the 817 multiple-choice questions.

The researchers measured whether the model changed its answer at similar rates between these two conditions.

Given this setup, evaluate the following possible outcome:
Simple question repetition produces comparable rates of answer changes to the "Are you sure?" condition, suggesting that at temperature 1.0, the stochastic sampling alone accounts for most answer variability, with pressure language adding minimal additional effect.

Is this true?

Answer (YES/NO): NO